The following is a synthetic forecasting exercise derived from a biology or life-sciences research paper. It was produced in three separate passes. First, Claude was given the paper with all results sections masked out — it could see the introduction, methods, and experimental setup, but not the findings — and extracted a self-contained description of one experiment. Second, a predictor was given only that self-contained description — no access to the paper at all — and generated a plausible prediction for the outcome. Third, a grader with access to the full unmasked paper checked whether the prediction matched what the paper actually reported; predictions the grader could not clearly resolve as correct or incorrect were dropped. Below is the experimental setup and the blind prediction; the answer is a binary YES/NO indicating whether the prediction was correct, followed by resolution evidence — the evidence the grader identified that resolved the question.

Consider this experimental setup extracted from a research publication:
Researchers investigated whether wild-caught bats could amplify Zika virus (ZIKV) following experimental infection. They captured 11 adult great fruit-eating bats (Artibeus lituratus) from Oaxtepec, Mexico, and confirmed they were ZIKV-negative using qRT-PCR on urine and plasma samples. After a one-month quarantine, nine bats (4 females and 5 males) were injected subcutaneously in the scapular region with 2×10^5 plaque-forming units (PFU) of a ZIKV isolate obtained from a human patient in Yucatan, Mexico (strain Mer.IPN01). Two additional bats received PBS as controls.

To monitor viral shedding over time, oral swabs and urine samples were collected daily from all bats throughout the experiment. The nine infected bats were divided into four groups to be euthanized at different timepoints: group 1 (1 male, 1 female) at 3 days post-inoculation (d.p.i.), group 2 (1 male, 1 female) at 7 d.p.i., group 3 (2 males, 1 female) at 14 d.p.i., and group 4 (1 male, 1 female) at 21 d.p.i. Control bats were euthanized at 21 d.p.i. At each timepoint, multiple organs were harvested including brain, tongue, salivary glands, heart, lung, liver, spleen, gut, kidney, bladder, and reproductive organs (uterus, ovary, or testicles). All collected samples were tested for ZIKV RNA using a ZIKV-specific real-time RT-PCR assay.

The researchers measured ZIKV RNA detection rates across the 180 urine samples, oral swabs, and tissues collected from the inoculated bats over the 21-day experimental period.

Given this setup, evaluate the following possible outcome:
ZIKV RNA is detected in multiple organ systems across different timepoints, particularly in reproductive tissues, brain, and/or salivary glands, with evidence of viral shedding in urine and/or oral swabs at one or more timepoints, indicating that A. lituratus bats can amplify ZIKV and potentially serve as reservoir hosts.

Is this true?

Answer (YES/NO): NO